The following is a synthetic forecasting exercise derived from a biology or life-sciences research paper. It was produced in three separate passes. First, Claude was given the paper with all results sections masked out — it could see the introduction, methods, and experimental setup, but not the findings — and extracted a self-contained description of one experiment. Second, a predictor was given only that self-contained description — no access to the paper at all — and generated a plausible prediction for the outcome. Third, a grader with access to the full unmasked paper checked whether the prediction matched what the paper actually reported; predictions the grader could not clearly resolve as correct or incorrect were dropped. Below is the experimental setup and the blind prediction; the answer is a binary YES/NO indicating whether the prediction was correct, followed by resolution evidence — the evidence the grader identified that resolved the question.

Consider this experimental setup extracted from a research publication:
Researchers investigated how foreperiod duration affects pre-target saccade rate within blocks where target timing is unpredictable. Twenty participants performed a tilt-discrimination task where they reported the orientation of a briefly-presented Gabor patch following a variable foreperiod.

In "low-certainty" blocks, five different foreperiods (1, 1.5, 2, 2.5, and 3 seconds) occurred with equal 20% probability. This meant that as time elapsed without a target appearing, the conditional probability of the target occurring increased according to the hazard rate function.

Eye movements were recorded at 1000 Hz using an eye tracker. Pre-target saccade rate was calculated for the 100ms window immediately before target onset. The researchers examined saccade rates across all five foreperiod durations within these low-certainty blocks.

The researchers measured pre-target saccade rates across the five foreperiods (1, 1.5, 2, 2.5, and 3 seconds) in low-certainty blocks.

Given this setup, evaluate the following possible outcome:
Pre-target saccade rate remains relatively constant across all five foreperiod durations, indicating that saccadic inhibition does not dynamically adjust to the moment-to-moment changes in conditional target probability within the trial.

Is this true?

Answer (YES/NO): NO